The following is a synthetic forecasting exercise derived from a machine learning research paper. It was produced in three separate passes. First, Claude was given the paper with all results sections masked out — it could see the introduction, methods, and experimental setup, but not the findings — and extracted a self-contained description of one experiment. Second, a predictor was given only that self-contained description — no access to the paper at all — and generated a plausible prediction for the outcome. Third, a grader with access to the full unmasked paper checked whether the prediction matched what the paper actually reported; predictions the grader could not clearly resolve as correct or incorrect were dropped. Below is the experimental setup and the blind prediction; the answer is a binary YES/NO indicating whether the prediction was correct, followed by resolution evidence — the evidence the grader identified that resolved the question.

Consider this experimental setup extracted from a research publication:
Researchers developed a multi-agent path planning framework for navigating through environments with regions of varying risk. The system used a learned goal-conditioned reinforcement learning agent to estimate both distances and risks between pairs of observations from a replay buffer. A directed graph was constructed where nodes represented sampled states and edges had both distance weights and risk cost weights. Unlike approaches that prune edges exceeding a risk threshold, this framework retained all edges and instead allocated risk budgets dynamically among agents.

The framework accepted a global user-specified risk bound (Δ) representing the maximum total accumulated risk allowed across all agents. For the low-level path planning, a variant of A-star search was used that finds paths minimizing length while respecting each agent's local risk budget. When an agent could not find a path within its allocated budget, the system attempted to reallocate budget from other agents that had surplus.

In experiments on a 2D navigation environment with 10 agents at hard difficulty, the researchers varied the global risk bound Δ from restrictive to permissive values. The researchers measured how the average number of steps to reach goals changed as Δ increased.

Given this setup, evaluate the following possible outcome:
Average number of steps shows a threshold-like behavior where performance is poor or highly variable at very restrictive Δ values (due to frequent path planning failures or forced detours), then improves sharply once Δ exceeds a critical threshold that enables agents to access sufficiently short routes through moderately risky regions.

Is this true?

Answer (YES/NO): NO